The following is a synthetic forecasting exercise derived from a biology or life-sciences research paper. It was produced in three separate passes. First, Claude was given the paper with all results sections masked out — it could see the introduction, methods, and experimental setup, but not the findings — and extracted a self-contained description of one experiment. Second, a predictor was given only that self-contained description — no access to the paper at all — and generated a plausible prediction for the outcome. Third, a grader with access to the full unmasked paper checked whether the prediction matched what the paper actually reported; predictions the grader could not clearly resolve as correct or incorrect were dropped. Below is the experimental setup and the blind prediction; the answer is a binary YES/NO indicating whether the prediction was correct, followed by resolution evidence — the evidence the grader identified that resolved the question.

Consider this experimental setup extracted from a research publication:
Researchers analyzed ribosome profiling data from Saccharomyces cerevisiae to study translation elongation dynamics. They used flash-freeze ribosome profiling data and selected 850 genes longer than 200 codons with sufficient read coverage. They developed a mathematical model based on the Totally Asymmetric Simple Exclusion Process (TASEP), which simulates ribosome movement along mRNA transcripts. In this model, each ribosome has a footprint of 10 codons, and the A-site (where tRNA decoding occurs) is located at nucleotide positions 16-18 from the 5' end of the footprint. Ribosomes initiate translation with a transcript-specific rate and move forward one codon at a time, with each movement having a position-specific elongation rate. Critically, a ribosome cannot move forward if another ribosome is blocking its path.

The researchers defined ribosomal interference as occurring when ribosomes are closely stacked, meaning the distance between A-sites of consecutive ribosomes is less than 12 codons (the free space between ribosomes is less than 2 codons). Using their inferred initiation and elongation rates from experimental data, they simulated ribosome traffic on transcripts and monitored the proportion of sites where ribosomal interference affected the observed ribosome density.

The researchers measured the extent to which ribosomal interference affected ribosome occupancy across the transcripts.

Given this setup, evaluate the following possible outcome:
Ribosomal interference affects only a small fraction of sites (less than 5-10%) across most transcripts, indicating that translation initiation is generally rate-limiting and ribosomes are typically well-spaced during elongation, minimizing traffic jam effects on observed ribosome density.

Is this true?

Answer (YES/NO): YES